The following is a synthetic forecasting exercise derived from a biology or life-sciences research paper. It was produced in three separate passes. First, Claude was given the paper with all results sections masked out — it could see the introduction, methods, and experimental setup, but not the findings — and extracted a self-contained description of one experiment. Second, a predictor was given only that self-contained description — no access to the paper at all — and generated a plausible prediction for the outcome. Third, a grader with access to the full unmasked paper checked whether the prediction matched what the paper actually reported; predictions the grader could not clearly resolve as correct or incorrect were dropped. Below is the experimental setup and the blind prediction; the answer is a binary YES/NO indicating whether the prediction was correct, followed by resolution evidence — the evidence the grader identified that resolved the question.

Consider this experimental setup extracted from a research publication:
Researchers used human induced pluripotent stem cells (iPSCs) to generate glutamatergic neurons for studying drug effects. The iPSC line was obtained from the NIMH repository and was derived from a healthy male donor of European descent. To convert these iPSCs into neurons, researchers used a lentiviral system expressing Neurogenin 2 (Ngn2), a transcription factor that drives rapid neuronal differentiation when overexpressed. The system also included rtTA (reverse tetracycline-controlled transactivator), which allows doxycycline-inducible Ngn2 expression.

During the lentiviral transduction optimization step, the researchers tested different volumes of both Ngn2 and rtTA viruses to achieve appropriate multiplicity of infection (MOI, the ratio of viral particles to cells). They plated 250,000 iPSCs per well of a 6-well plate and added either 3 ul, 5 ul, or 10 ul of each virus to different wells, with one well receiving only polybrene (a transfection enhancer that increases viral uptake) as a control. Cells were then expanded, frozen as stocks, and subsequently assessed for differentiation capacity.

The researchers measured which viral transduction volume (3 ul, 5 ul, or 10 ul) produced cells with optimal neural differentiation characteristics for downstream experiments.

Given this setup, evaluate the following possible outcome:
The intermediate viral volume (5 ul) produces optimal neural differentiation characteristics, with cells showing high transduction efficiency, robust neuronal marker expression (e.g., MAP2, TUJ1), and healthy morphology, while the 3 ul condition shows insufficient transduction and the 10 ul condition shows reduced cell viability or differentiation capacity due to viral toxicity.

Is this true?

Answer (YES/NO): NO